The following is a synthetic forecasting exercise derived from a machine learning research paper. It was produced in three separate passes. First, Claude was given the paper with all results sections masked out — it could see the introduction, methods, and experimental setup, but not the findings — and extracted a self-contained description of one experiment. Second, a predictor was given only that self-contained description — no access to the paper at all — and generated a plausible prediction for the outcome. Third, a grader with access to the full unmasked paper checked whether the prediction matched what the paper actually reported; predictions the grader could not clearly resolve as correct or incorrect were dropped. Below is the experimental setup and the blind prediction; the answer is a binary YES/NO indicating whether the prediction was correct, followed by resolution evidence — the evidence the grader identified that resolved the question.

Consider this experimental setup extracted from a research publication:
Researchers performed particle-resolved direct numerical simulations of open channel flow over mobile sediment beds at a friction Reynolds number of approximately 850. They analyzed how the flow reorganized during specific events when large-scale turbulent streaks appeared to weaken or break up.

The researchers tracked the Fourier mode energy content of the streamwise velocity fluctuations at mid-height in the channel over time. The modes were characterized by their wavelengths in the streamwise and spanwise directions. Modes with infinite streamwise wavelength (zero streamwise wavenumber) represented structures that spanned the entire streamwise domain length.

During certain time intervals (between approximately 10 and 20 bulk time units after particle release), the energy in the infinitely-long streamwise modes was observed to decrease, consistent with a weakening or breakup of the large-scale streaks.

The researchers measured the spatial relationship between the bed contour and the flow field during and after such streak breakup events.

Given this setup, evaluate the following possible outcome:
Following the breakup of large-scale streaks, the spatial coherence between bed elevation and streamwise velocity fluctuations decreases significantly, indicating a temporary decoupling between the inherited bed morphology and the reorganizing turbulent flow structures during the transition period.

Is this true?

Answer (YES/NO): YES